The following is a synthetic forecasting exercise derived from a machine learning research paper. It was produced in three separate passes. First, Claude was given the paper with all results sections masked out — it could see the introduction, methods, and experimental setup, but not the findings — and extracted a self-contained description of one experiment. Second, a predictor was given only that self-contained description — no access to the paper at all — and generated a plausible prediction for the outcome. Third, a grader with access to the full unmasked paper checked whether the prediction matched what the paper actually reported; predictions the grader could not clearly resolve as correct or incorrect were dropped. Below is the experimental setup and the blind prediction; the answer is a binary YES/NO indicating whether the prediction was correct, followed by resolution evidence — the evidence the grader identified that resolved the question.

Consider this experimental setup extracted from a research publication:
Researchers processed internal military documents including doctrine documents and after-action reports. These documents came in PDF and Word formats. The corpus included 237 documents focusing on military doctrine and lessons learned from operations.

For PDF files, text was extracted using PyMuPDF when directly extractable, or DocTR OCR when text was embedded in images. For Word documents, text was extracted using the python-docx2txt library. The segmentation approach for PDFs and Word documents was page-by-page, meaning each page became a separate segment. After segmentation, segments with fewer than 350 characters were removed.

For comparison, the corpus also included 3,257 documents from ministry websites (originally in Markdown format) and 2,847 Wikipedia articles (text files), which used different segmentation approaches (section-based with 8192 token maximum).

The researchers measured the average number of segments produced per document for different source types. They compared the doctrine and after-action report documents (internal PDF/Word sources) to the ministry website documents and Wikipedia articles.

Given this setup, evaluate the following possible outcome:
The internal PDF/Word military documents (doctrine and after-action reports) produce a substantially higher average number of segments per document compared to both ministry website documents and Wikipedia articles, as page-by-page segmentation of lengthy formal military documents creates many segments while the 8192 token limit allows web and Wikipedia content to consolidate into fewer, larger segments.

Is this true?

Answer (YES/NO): YES